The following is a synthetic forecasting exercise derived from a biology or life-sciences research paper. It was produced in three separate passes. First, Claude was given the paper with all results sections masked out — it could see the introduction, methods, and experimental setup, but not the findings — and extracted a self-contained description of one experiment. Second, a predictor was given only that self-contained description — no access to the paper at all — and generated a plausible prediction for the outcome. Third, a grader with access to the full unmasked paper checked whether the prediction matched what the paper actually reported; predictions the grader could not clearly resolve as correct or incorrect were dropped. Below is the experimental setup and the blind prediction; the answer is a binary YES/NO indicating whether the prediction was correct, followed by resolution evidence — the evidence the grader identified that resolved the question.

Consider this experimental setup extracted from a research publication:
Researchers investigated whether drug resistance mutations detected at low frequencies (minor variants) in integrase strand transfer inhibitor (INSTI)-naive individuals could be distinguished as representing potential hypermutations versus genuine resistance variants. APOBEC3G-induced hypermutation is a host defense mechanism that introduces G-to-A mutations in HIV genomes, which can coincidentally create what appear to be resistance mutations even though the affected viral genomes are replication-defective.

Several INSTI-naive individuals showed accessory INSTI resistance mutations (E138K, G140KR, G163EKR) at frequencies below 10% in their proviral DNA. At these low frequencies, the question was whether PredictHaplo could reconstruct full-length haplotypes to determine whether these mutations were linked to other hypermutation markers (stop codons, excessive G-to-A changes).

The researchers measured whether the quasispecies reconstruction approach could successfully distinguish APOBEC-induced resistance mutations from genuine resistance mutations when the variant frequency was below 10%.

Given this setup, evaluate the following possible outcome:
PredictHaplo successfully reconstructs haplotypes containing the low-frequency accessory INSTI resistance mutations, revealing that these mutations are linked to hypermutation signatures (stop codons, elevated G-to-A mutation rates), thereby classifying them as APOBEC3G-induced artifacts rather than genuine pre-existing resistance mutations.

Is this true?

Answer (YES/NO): NO